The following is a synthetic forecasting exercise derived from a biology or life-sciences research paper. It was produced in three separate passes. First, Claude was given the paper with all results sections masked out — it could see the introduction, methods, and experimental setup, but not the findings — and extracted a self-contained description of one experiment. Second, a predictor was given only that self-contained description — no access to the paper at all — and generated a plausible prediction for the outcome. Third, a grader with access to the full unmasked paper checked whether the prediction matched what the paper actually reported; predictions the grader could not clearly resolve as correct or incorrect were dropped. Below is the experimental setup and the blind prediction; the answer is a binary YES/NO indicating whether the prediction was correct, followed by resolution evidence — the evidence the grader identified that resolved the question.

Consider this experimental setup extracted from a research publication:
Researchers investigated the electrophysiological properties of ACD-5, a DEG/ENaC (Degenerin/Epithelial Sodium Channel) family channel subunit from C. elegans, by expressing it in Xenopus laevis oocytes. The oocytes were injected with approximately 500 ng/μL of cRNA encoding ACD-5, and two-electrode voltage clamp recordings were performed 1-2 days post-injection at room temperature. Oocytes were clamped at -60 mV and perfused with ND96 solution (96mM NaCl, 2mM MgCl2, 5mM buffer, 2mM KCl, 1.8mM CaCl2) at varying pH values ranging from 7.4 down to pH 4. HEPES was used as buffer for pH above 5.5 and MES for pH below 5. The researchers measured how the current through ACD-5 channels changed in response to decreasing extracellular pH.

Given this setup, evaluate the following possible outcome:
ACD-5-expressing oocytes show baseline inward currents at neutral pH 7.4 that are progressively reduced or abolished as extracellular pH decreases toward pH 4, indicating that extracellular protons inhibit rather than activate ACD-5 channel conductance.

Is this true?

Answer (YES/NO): NO